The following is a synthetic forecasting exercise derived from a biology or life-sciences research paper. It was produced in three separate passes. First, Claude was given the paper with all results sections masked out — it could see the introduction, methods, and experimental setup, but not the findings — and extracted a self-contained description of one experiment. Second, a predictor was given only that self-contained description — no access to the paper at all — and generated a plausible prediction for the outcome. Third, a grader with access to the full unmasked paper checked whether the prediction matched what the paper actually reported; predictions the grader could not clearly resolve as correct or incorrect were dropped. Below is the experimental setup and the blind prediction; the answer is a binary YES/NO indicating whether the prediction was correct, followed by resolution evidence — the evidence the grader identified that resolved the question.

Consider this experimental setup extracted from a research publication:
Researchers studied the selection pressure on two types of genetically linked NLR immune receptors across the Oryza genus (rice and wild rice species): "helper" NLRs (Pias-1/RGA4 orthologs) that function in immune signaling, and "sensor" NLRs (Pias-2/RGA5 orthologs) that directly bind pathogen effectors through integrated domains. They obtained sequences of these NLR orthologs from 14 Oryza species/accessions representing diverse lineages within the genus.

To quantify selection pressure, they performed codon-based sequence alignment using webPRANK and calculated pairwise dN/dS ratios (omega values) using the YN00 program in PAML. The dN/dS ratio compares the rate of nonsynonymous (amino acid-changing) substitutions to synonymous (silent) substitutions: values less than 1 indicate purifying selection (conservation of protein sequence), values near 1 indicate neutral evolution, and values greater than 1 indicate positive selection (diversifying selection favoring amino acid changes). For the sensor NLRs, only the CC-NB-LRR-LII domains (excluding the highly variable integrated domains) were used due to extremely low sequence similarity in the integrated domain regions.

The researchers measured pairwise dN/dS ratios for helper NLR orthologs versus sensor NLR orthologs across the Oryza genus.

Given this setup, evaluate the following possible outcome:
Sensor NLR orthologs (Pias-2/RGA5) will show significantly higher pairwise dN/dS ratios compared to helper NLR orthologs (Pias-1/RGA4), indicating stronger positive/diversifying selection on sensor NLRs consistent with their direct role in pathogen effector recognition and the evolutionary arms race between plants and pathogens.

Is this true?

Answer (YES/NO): YES